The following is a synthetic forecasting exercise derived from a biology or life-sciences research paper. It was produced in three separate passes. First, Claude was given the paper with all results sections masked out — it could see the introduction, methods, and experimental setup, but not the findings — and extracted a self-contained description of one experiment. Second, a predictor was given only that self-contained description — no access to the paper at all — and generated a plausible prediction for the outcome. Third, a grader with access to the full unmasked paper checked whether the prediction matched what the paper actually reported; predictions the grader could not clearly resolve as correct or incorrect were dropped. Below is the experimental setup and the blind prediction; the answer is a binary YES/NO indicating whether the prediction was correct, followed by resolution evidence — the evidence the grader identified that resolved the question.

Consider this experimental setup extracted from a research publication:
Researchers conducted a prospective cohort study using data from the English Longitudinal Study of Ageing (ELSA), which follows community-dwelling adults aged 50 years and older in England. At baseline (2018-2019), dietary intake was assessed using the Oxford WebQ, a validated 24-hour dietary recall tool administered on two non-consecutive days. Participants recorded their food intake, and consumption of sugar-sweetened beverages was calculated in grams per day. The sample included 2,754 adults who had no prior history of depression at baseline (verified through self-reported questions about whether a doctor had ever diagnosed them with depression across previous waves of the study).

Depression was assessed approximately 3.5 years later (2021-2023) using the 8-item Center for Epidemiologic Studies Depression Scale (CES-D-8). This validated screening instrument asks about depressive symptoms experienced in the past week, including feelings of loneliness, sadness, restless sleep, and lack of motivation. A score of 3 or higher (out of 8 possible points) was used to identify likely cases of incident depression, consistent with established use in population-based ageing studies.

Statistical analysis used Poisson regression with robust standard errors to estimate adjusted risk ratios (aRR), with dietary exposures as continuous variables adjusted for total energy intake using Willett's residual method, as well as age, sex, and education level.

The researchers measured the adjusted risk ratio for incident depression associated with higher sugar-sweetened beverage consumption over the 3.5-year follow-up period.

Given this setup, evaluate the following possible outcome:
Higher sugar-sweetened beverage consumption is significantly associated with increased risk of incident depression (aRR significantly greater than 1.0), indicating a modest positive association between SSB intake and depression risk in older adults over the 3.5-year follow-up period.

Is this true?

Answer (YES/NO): YES